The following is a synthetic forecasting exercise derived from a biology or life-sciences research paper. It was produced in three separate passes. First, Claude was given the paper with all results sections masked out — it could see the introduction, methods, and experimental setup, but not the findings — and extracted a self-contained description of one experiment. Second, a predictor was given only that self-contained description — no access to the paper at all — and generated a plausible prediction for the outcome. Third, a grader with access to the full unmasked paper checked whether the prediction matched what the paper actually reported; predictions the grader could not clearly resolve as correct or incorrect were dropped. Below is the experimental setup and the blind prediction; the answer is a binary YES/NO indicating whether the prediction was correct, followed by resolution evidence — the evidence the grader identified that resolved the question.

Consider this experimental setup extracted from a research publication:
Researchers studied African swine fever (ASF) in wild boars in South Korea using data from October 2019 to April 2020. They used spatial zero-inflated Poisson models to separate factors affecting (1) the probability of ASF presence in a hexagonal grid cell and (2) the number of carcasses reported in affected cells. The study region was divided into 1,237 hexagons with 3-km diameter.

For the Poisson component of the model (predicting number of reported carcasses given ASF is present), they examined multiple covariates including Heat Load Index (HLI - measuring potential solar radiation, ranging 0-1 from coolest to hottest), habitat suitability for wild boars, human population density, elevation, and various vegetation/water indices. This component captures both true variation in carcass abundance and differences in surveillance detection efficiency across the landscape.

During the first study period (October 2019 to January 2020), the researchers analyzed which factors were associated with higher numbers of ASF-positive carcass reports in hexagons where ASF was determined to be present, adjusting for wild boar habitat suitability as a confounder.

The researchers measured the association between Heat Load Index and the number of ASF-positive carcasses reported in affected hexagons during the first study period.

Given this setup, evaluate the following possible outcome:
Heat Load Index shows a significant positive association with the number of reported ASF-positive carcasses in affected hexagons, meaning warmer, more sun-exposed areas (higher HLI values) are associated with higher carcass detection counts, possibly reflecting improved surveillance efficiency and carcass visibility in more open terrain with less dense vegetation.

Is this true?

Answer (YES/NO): NO